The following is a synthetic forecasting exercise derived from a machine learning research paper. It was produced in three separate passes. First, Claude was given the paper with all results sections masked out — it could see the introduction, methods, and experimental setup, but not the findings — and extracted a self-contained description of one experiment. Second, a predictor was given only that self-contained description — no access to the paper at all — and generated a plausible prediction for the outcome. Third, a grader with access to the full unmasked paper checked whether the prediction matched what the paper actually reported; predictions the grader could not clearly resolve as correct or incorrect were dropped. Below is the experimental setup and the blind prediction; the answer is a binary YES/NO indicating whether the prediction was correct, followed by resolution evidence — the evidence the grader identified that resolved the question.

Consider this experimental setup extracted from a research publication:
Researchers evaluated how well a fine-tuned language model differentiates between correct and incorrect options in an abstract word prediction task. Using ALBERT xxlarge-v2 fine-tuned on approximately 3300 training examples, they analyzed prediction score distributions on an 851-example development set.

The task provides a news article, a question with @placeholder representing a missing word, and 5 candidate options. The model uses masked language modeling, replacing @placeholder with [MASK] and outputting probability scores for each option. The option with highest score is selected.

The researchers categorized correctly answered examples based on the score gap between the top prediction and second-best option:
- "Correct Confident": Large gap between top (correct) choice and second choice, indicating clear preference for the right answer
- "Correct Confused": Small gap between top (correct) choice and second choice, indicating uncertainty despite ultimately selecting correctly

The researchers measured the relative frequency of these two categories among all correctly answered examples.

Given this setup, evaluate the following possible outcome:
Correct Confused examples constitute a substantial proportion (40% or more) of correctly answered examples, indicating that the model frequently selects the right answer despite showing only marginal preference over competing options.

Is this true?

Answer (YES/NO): NO